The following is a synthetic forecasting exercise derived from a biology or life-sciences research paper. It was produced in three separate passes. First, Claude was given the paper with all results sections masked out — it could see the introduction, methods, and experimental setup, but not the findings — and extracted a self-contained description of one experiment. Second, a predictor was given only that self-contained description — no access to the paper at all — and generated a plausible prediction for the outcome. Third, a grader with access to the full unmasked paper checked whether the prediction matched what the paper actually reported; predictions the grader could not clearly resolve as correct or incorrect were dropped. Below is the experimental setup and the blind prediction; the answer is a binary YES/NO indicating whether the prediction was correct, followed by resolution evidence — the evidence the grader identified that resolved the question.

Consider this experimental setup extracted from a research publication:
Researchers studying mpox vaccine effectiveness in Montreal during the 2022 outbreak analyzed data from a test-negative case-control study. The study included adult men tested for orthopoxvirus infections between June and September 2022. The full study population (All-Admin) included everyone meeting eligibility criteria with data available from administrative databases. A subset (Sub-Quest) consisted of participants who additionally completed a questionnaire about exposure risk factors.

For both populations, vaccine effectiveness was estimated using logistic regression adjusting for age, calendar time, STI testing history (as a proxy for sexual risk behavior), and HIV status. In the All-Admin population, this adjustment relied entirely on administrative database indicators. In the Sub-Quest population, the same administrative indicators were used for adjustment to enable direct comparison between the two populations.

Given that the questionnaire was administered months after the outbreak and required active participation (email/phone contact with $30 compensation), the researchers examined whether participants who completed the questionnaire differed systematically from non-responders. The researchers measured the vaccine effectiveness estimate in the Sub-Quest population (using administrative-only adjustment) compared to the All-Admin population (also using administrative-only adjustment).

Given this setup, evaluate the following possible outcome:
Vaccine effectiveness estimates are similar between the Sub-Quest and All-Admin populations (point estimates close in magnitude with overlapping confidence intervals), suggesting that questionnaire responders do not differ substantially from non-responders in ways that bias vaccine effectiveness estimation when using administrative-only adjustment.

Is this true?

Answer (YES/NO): YES